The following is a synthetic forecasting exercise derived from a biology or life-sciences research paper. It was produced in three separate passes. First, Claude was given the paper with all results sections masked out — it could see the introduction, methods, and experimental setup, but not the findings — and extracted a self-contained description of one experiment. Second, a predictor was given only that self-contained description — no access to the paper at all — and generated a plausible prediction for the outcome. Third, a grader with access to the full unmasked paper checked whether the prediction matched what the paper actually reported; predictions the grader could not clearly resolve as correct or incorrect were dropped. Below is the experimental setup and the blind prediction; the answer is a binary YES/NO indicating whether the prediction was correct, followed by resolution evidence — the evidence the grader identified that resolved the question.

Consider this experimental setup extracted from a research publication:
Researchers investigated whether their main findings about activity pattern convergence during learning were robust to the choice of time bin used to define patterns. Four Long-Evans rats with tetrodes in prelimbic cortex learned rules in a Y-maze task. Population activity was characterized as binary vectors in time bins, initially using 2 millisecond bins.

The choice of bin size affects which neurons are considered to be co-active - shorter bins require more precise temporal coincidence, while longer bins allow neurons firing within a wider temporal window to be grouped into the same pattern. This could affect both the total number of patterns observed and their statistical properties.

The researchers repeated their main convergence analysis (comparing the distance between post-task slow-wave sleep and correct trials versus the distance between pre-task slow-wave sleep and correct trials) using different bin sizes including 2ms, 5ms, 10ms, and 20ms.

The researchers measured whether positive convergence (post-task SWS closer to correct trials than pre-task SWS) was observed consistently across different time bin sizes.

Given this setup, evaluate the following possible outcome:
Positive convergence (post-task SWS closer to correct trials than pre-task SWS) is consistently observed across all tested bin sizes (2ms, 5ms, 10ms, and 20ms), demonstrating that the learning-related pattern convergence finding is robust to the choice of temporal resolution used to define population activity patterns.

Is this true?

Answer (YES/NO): YES